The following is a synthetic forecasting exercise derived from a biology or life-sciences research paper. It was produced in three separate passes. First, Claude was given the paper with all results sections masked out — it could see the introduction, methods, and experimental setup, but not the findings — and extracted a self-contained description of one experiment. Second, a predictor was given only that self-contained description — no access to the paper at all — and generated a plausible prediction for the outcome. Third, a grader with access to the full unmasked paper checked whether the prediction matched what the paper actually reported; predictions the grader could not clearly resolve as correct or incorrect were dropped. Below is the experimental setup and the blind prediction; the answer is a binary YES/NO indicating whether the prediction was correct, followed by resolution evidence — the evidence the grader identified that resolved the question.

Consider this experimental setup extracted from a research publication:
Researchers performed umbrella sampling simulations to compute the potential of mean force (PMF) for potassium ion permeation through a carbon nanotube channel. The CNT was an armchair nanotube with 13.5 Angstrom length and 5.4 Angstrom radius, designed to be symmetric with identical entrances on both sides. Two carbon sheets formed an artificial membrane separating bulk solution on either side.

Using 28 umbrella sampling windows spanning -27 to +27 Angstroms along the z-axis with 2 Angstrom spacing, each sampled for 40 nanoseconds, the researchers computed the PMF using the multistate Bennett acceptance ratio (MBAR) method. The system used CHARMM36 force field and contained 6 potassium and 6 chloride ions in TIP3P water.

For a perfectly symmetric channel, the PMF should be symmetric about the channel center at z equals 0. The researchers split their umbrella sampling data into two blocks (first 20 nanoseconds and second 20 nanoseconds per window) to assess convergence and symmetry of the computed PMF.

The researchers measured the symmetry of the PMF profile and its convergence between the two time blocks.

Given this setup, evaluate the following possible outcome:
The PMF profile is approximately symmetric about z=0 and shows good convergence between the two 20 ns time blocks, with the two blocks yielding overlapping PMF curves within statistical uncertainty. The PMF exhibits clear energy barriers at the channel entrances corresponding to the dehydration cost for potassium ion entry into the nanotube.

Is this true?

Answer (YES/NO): NO